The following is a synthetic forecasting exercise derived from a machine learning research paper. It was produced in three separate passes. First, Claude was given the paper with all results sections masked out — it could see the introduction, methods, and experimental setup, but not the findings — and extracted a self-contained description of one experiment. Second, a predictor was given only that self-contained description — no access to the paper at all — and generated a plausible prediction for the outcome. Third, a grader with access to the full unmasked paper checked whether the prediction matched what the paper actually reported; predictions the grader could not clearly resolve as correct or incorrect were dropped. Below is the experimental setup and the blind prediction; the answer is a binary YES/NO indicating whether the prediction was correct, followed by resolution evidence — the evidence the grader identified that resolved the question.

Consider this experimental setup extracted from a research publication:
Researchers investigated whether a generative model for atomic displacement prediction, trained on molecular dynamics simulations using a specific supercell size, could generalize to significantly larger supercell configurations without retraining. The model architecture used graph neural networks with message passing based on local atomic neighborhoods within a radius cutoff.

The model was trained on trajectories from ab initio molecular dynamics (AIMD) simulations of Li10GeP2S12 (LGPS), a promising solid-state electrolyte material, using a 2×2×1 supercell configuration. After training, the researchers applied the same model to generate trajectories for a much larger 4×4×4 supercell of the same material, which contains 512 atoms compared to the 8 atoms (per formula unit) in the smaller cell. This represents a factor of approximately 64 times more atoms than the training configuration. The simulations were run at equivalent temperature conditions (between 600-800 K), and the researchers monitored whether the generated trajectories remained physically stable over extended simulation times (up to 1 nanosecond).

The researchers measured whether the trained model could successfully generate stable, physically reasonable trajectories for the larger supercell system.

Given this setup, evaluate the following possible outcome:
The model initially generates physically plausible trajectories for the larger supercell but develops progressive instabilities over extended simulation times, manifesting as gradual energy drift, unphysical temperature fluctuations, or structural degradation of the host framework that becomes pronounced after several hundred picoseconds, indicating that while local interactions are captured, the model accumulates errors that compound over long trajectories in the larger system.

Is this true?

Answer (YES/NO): NO